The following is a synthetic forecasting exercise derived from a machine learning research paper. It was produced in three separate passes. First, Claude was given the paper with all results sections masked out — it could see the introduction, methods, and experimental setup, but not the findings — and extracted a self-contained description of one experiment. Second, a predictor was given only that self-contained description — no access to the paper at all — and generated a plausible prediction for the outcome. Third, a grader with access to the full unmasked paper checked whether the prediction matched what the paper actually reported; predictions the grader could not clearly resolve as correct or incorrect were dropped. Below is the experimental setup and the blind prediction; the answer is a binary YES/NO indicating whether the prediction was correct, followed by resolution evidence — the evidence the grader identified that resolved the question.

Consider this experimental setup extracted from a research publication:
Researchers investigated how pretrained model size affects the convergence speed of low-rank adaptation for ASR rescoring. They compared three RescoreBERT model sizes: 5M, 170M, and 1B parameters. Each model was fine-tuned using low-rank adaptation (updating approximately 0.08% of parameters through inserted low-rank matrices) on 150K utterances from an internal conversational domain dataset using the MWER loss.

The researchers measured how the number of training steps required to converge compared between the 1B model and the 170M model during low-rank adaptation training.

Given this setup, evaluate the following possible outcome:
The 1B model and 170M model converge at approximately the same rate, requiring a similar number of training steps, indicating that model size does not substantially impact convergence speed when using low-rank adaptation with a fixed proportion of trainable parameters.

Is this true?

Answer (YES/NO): NO